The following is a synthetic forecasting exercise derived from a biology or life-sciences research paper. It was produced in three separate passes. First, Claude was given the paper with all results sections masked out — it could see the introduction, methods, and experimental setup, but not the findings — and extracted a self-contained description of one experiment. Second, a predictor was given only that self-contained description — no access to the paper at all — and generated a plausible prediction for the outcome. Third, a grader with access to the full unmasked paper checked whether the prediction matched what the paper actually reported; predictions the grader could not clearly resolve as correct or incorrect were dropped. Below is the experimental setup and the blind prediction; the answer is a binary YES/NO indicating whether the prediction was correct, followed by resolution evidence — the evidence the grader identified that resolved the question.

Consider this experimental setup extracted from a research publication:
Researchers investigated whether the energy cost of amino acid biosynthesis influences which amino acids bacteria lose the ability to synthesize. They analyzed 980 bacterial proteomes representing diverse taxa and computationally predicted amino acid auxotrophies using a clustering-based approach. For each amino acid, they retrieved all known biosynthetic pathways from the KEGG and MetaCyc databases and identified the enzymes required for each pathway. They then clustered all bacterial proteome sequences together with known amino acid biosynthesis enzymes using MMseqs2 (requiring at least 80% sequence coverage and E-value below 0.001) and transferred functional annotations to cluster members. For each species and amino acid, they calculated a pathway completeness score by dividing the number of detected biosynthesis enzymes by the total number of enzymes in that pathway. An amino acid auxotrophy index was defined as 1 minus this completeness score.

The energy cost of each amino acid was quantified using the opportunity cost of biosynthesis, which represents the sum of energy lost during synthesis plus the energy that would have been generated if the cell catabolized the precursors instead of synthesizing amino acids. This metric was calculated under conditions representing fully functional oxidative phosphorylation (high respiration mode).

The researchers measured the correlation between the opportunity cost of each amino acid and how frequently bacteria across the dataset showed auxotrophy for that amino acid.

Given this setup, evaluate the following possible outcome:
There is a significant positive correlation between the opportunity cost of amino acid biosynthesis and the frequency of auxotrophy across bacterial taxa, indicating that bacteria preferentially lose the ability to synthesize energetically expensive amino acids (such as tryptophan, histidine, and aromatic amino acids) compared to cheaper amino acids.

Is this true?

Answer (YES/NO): YES